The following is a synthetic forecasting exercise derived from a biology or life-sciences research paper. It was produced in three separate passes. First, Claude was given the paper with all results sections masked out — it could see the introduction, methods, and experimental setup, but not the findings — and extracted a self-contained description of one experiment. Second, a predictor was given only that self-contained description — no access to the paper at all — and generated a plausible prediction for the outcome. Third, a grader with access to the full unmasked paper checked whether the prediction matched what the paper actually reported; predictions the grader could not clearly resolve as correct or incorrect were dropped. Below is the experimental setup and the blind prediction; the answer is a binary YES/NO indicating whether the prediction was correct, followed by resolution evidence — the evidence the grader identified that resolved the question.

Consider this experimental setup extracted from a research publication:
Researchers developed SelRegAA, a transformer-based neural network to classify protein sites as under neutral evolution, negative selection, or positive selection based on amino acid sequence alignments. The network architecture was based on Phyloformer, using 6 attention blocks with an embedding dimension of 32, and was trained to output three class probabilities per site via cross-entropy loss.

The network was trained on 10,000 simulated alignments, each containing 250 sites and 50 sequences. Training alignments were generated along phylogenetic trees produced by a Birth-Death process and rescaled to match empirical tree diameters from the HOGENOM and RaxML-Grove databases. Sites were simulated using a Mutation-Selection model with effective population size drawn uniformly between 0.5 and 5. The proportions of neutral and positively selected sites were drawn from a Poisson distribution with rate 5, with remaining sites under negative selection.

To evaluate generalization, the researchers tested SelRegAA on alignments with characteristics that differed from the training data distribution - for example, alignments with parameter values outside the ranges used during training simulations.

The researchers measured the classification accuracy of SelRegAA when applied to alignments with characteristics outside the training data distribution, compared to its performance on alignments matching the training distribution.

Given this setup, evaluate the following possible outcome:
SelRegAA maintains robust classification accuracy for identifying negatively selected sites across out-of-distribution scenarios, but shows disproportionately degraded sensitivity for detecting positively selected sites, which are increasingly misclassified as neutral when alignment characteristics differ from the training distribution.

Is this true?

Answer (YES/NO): NO